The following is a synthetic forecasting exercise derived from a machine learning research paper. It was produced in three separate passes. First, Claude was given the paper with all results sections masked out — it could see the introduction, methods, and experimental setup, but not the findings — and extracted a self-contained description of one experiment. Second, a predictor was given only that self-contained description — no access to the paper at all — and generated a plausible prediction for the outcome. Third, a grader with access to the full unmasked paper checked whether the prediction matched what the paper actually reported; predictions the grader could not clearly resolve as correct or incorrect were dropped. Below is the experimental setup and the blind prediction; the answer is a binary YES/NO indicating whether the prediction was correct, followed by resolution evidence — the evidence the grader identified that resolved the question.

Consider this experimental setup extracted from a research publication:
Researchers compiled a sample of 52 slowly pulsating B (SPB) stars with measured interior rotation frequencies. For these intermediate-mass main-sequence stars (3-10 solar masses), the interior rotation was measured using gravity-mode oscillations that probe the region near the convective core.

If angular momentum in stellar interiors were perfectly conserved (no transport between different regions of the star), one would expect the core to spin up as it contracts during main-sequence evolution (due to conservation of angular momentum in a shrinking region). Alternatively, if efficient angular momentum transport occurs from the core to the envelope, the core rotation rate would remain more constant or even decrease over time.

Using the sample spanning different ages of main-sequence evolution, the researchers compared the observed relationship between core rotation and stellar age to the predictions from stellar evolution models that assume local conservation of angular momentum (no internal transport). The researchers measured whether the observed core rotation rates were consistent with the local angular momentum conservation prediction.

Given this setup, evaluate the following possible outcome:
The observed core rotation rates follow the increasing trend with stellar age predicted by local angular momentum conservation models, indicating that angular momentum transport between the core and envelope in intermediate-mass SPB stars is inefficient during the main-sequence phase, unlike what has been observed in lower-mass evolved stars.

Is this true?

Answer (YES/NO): NO